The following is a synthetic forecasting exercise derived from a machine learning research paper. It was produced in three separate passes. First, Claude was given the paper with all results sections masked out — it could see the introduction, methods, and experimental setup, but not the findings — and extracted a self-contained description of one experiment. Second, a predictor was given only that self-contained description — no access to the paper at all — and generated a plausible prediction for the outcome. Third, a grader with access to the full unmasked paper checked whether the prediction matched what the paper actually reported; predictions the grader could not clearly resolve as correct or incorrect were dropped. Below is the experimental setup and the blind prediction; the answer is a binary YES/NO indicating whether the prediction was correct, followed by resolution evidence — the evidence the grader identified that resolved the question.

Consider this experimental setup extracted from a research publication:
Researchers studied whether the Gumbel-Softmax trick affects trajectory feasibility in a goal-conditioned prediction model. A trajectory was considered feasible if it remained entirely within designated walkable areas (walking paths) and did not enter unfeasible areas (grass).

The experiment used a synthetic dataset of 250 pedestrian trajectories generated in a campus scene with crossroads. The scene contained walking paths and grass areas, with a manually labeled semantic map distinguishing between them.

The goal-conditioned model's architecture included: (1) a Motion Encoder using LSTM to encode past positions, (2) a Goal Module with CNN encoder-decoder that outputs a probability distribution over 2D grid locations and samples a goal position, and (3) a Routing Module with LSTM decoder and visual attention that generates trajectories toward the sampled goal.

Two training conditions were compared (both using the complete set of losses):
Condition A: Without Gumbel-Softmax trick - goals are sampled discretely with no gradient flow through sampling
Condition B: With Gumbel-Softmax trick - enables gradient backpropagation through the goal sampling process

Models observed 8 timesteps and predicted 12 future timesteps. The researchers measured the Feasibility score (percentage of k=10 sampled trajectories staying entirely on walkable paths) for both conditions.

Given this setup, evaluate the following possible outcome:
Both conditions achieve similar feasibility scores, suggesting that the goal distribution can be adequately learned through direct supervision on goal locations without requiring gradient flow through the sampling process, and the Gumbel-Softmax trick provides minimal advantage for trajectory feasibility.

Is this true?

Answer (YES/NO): NO